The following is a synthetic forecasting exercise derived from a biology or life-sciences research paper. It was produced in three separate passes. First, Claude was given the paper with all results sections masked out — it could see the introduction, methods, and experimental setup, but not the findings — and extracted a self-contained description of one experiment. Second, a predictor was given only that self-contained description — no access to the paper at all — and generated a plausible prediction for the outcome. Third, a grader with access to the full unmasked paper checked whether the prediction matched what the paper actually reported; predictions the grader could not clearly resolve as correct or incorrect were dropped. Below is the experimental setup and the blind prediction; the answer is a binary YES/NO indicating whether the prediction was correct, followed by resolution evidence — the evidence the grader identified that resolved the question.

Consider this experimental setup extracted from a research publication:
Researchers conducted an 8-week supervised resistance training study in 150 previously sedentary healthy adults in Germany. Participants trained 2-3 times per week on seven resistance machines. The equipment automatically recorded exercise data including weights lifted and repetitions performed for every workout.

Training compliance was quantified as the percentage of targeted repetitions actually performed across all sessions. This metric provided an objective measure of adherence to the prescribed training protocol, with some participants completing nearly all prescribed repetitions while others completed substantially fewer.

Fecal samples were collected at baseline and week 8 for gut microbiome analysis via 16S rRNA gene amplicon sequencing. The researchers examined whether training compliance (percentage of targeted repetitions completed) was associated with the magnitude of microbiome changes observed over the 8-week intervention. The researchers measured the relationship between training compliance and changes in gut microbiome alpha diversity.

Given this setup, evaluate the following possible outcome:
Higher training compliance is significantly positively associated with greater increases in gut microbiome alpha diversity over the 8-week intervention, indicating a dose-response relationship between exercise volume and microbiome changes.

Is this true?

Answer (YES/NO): NO